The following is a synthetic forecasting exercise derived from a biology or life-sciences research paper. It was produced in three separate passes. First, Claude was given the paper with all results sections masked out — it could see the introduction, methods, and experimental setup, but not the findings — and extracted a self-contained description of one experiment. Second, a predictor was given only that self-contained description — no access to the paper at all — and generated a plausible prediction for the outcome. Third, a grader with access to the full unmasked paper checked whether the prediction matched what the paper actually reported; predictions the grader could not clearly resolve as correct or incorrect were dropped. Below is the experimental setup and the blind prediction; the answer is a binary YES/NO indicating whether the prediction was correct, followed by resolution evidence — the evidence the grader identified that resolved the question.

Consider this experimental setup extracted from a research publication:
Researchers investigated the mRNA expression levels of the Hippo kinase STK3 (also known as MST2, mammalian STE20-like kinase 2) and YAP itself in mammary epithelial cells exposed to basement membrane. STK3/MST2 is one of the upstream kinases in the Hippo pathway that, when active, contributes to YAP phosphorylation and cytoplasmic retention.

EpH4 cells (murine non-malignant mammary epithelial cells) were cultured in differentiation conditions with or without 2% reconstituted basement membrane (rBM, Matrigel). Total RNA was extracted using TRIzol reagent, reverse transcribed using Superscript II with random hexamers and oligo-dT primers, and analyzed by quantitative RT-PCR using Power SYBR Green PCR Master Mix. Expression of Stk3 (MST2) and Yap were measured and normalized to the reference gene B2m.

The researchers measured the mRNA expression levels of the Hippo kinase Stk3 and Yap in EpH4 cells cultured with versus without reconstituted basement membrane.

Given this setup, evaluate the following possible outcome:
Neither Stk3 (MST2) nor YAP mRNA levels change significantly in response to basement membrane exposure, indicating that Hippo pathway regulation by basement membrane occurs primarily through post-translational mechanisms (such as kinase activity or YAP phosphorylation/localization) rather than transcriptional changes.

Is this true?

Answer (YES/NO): NO